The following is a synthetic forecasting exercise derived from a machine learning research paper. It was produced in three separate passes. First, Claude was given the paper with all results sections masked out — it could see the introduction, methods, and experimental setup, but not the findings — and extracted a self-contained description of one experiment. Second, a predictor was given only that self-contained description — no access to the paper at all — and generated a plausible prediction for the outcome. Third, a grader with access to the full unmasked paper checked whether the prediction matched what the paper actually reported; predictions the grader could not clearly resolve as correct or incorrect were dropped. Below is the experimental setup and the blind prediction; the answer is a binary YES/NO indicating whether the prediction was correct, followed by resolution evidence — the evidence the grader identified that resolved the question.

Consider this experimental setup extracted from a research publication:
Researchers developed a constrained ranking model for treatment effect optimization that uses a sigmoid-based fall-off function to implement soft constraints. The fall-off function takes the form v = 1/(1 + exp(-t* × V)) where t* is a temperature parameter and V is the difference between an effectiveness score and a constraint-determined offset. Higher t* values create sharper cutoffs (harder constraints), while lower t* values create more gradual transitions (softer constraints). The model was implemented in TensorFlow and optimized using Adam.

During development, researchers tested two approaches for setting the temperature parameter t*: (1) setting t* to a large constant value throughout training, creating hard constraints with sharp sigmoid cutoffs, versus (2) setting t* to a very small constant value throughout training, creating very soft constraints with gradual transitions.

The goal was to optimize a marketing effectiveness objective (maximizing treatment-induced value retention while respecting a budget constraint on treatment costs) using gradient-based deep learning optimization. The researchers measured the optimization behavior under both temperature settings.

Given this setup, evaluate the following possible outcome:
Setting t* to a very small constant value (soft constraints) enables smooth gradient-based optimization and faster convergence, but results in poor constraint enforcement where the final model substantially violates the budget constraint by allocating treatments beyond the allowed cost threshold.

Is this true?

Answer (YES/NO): NO